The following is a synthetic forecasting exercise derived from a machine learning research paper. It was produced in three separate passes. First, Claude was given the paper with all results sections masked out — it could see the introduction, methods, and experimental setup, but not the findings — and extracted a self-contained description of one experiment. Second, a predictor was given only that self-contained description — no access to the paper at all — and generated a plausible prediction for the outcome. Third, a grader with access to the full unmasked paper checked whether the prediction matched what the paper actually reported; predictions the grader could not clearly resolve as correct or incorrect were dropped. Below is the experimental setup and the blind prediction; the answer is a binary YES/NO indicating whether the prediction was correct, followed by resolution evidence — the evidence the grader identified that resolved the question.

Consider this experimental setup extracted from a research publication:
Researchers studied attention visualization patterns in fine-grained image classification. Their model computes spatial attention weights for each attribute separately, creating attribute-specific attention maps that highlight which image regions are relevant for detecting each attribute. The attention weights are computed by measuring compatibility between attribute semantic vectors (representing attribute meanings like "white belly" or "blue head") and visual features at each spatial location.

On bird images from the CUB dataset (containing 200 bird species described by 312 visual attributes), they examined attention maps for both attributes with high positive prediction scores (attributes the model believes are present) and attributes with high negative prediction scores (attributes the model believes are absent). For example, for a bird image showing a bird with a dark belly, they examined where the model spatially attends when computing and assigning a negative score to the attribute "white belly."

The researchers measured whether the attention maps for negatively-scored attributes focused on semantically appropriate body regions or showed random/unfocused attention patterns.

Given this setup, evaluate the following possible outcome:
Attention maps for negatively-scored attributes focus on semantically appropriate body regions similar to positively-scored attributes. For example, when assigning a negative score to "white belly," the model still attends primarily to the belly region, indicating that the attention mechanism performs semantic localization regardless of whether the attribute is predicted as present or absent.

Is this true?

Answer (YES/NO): YES